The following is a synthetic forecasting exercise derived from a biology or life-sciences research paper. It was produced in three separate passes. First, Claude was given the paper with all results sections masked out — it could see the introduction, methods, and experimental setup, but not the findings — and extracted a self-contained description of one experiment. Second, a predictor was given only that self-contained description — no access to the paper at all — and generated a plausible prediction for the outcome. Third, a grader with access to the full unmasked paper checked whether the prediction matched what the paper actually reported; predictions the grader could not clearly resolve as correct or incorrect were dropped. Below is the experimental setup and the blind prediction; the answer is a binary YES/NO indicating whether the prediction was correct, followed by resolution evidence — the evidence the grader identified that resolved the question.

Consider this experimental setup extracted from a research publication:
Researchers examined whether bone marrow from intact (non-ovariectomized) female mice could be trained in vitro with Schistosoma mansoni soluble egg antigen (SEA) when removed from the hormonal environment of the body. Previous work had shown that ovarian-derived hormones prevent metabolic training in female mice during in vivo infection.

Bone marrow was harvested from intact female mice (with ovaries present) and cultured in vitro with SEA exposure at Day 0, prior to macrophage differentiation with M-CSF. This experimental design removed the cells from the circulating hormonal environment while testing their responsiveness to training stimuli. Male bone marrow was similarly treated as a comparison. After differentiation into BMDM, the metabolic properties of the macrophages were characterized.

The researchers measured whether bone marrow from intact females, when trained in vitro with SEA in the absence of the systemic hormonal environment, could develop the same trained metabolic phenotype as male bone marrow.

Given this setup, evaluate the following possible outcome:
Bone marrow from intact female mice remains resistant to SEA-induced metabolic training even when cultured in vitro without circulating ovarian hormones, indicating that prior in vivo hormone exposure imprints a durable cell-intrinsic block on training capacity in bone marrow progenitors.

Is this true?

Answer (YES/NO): NO